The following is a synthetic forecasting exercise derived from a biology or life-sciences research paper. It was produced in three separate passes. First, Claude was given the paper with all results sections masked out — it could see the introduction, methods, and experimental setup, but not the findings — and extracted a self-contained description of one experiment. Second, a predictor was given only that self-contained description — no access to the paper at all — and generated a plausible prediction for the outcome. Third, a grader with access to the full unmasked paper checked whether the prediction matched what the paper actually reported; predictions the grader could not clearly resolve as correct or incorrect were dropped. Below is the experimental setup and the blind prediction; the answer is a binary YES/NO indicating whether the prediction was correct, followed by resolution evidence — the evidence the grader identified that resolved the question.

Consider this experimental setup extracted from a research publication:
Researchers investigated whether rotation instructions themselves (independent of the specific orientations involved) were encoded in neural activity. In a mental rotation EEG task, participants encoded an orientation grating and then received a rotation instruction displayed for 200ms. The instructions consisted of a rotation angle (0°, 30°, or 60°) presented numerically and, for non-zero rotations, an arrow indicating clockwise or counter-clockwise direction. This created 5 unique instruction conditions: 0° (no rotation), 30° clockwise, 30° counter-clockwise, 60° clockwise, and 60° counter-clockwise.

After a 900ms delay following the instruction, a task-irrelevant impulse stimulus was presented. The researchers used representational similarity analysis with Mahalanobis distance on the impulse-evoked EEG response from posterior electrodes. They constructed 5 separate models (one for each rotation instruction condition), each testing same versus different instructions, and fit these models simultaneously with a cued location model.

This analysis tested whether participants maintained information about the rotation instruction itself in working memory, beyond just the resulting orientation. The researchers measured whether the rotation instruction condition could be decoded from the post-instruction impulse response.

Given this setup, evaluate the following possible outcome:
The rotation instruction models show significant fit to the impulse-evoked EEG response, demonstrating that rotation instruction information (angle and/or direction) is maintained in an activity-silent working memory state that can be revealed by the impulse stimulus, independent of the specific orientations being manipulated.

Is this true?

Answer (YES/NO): YES